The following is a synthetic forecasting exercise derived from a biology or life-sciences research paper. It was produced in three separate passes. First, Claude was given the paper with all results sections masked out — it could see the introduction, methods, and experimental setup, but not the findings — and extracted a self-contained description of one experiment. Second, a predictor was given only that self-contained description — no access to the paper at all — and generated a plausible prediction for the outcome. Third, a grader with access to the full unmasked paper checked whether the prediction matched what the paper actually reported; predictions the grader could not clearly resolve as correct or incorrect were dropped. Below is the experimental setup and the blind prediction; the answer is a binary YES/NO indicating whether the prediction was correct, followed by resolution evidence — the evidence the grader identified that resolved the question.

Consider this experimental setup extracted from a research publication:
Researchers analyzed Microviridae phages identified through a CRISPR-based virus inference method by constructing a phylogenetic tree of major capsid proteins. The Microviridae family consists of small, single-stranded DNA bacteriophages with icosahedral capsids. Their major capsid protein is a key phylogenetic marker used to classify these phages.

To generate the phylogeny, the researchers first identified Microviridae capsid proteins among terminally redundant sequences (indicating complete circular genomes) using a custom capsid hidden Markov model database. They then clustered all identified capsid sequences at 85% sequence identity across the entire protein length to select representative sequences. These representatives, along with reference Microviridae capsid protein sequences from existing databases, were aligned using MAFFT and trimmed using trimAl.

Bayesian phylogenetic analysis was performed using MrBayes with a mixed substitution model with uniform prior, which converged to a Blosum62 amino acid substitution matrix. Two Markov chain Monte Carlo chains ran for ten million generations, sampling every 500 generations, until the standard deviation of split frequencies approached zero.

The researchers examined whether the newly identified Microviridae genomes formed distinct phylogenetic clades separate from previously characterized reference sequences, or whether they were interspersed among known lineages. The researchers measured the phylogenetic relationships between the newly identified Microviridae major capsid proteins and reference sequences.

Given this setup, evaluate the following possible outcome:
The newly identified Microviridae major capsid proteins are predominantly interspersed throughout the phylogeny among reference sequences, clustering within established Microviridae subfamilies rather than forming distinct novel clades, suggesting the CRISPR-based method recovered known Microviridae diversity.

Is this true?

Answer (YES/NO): NO